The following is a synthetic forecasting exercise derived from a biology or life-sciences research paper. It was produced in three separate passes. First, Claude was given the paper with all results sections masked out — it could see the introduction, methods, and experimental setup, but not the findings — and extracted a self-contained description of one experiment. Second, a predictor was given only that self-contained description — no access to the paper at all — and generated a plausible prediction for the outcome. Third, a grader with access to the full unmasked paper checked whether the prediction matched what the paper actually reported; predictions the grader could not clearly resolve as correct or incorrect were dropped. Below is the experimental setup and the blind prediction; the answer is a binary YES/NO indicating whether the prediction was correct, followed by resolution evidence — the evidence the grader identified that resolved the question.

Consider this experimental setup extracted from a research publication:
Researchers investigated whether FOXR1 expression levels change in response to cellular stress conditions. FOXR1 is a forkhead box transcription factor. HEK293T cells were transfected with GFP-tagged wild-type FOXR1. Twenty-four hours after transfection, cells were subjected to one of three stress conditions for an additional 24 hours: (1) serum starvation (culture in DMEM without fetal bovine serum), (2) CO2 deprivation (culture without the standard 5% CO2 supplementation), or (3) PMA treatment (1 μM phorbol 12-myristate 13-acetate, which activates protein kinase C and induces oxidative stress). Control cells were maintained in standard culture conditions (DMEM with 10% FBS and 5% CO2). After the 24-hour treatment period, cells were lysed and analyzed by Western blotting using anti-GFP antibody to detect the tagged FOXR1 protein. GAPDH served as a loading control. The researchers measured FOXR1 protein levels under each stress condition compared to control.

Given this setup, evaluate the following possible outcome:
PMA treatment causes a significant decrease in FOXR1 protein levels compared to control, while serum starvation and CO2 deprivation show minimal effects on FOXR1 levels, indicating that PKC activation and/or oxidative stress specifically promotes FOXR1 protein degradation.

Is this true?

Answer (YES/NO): NO